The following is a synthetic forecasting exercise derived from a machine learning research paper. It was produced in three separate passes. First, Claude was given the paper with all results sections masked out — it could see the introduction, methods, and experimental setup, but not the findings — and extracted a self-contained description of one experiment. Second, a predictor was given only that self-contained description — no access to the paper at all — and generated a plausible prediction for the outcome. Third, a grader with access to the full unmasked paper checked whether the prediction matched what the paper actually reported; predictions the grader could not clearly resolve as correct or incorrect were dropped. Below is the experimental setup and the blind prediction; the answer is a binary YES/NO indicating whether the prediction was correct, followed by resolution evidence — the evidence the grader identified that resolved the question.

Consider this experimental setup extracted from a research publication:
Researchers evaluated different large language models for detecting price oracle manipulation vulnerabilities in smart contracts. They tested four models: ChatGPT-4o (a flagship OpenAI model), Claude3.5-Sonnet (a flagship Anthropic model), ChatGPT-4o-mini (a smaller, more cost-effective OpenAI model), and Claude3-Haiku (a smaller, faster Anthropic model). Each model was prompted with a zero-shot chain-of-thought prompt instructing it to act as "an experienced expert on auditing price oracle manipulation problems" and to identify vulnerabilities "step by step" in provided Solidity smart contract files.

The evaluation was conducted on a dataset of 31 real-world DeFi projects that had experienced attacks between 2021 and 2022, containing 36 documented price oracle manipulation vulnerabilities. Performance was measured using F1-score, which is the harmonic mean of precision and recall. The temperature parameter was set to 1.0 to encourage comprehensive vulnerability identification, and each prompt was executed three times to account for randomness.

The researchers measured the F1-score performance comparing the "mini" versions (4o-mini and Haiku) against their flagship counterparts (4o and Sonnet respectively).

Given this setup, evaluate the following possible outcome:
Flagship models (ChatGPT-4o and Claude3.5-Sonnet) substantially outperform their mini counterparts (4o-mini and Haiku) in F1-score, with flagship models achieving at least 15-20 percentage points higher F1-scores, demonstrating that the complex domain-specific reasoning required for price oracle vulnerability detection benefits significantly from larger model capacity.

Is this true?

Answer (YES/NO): NO